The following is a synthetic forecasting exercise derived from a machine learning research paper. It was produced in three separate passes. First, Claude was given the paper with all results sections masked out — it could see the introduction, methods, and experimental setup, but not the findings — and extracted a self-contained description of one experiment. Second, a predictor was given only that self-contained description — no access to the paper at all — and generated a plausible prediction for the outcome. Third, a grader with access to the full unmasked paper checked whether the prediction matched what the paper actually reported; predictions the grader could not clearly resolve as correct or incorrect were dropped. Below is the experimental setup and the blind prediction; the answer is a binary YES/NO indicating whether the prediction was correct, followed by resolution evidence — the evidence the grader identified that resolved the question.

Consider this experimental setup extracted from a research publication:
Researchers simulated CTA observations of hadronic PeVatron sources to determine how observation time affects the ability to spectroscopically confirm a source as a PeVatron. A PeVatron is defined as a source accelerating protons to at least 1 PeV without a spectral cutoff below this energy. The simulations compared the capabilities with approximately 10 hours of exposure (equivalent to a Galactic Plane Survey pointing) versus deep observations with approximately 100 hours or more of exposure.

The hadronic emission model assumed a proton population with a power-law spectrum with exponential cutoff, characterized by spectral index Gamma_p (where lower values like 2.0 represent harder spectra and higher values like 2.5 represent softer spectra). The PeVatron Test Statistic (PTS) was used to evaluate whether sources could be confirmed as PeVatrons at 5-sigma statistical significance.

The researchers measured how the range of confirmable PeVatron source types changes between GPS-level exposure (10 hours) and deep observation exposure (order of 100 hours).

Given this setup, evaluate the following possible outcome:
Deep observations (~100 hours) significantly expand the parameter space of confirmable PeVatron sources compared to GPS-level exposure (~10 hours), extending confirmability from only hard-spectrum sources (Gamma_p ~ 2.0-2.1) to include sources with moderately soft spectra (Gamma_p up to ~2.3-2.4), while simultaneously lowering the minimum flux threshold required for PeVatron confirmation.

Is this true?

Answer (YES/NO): YES